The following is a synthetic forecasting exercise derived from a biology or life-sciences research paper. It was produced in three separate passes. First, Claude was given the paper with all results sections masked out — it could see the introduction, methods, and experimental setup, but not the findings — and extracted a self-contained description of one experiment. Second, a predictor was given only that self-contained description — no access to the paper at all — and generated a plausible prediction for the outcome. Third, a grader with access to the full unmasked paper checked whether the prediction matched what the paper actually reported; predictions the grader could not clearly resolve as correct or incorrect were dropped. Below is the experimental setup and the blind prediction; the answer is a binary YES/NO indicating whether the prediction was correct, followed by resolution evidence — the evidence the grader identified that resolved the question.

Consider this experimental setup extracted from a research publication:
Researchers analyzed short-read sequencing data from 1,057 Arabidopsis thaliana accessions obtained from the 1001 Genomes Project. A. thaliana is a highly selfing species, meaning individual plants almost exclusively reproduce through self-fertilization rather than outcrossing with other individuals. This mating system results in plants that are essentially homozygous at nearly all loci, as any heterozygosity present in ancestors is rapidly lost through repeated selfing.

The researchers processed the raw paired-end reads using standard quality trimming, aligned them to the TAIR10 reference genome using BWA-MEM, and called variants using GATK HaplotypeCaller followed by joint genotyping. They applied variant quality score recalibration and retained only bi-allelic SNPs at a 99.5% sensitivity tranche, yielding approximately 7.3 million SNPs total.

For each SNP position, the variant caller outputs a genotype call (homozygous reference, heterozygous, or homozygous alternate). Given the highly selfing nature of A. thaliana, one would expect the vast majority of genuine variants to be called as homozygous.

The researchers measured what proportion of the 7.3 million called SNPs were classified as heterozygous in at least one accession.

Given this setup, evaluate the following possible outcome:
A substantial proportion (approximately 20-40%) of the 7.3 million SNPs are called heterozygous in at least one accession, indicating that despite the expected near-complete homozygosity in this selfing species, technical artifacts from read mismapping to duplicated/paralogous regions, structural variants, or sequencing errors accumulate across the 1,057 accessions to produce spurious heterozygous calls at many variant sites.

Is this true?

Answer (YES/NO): NO